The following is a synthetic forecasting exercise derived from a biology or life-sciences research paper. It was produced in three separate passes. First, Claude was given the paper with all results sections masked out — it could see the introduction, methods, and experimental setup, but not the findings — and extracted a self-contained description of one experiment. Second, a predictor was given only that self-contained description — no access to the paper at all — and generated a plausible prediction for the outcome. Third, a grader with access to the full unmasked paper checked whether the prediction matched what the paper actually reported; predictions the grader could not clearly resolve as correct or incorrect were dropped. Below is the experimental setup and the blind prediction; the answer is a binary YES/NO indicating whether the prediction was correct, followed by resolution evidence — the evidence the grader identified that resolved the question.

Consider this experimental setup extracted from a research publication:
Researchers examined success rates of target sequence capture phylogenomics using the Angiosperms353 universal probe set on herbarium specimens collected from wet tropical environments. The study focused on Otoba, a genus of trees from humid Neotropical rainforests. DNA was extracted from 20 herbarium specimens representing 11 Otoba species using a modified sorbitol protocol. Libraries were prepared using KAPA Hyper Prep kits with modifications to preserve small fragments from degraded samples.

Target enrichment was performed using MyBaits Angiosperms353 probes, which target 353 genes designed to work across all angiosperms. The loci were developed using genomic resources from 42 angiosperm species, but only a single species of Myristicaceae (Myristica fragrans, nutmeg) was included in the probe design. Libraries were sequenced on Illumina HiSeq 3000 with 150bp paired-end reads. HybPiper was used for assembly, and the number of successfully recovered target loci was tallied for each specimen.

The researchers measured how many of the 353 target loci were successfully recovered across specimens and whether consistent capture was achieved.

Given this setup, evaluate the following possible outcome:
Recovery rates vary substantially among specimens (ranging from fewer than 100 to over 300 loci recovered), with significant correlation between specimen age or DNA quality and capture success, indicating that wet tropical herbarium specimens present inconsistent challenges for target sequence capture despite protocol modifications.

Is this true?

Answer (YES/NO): NO